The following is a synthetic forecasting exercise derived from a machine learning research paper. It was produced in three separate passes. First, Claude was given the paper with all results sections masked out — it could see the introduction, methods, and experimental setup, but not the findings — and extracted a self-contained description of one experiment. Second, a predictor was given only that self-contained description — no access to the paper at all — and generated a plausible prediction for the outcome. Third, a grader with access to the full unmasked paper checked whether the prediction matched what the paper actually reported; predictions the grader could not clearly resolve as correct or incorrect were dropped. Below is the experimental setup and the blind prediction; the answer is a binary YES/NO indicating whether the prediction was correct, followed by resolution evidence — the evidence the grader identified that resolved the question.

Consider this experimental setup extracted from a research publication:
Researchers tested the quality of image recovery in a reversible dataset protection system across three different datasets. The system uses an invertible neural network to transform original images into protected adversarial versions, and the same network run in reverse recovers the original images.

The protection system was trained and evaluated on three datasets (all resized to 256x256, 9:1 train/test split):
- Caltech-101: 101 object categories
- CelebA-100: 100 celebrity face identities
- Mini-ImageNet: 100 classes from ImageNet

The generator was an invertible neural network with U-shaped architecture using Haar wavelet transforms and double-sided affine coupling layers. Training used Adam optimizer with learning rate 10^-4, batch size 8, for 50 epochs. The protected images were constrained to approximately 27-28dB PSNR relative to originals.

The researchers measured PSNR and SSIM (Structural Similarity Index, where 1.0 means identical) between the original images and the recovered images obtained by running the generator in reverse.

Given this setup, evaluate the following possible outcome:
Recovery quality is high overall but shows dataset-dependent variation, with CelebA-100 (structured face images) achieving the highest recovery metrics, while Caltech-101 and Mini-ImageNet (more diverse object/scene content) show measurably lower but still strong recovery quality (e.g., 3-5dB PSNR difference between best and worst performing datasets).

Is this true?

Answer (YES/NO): NO